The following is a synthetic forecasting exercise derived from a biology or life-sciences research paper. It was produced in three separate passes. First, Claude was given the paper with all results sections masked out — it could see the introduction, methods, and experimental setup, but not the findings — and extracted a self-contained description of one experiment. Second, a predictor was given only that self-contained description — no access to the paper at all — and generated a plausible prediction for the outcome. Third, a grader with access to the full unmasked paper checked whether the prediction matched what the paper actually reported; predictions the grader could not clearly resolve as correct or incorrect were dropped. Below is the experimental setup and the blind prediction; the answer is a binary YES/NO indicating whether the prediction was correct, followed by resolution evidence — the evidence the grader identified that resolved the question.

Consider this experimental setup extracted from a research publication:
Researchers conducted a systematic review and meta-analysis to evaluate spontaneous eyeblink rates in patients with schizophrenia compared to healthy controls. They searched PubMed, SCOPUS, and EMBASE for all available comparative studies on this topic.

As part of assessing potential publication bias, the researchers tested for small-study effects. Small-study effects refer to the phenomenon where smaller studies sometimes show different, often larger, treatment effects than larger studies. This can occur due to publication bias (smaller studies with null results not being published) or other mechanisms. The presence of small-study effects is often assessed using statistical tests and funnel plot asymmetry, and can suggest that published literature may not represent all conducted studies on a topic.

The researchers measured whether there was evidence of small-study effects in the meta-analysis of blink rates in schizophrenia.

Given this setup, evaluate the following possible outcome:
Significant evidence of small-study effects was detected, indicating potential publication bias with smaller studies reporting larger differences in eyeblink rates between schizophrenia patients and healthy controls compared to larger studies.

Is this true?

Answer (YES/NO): NO